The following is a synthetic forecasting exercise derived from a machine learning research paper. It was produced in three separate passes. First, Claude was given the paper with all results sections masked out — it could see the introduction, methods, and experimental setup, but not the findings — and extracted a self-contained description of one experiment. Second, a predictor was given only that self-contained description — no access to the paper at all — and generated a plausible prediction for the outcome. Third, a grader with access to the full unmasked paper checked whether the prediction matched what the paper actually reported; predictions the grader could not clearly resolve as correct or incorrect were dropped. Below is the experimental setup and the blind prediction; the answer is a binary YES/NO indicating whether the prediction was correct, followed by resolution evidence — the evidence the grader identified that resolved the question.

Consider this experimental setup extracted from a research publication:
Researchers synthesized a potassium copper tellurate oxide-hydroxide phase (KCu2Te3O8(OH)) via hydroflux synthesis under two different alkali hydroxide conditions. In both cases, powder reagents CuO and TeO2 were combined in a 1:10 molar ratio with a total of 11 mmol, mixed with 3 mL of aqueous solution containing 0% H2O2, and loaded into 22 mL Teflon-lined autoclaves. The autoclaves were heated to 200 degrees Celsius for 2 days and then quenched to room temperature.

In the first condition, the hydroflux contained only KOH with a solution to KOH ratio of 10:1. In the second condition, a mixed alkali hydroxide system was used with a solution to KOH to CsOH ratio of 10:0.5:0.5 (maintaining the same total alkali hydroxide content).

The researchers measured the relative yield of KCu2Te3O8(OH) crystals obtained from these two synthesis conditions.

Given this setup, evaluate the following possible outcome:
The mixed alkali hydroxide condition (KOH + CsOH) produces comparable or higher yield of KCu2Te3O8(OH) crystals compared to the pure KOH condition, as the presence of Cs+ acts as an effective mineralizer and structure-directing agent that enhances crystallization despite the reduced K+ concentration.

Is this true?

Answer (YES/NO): NO